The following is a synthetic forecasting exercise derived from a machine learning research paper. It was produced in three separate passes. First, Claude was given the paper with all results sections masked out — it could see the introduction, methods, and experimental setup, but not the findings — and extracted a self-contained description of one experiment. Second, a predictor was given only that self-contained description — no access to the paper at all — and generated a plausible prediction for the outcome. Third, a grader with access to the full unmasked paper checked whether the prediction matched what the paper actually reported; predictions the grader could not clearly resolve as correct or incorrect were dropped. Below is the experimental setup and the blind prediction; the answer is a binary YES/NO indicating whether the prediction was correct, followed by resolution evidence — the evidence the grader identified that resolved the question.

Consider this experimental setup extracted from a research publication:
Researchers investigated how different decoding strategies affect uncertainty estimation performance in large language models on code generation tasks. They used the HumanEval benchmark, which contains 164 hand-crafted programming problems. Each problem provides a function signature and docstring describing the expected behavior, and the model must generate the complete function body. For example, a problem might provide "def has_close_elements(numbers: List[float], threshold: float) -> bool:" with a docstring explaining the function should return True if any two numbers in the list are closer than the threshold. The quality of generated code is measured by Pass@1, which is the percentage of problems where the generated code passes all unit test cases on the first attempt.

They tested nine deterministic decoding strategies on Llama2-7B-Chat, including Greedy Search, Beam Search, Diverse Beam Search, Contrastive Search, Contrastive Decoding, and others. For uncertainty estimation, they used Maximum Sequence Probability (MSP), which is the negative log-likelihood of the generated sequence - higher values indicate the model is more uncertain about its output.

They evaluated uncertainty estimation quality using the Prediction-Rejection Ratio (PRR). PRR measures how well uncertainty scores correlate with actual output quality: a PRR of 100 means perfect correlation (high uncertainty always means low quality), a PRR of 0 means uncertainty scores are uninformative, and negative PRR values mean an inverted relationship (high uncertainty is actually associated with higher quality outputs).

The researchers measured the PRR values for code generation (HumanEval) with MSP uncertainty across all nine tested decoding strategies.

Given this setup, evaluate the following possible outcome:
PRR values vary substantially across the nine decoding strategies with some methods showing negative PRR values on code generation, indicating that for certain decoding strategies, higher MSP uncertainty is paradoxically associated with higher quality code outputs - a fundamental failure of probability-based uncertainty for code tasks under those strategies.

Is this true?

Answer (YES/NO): YES